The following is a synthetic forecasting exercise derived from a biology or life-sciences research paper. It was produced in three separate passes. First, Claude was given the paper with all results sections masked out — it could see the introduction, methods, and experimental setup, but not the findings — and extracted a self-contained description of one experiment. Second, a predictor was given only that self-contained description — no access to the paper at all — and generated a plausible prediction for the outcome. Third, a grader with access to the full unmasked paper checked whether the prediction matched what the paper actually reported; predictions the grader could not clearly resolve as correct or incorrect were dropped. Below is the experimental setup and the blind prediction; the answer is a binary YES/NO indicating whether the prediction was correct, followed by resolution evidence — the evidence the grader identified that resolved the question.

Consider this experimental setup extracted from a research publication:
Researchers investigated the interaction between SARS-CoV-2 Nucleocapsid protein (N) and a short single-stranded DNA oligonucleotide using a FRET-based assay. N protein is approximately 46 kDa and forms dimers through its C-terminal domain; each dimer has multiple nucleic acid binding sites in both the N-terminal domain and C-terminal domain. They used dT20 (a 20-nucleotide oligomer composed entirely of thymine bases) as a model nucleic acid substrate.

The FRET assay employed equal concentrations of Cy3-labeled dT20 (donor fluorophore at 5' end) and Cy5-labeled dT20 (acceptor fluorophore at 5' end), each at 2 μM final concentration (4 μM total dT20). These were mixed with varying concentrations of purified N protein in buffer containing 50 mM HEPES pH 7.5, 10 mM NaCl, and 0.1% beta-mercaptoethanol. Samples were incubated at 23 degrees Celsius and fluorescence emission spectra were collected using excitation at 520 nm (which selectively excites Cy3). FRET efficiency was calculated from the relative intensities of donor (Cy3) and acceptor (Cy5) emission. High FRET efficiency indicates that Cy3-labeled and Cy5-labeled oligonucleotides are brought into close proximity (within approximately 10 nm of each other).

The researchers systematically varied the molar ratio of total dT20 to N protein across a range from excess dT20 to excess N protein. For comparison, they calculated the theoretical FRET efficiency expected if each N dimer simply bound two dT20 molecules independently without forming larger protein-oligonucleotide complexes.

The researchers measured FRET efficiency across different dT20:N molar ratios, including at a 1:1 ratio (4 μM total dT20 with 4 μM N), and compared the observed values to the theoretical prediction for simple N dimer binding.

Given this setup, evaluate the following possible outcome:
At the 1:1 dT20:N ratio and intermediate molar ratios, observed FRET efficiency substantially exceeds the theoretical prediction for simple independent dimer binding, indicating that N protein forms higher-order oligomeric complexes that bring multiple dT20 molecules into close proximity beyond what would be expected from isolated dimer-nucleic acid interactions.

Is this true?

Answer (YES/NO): YES